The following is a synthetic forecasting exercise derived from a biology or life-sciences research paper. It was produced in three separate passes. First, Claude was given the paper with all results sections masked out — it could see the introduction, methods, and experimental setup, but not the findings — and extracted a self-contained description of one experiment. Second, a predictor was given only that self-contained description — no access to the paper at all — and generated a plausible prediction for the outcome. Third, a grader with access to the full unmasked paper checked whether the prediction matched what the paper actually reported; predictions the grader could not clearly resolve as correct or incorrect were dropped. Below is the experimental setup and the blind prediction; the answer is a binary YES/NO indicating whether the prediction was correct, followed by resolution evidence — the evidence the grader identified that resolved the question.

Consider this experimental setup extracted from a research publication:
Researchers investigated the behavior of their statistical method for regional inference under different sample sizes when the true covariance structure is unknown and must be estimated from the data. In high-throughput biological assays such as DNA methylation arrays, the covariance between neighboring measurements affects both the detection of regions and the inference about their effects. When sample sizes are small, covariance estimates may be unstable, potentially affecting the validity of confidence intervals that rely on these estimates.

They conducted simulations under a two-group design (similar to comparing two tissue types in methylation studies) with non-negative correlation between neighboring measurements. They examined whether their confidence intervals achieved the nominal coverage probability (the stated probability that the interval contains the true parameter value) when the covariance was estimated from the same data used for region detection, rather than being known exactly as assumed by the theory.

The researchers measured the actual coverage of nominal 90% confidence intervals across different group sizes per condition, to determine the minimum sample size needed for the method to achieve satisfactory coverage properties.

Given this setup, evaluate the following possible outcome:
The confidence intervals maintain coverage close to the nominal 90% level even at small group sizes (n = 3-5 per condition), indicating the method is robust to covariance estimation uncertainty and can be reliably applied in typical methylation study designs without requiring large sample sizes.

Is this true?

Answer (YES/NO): NO